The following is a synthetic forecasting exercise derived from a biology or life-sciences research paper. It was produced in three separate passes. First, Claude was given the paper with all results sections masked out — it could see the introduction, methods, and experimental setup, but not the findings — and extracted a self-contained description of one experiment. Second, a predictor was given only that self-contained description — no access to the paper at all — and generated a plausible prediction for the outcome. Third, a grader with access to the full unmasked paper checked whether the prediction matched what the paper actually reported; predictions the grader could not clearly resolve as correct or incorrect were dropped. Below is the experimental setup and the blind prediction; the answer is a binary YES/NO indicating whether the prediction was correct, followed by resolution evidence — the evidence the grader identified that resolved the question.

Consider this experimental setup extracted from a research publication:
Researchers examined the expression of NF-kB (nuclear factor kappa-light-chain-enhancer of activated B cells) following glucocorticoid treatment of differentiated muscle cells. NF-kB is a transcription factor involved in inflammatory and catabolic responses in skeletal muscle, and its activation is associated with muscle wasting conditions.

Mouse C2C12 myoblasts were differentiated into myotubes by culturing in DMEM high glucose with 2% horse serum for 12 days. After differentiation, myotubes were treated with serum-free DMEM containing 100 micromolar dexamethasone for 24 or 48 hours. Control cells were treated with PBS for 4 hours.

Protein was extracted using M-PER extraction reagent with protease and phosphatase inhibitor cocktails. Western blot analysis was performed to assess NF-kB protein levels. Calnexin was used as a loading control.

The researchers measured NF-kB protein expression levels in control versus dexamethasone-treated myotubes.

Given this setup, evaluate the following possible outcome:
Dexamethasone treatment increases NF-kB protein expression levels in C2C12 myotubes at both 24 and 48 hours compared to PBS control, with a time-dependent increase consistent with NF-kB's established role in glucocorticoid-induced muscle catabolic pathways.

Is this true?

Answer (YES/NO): NO